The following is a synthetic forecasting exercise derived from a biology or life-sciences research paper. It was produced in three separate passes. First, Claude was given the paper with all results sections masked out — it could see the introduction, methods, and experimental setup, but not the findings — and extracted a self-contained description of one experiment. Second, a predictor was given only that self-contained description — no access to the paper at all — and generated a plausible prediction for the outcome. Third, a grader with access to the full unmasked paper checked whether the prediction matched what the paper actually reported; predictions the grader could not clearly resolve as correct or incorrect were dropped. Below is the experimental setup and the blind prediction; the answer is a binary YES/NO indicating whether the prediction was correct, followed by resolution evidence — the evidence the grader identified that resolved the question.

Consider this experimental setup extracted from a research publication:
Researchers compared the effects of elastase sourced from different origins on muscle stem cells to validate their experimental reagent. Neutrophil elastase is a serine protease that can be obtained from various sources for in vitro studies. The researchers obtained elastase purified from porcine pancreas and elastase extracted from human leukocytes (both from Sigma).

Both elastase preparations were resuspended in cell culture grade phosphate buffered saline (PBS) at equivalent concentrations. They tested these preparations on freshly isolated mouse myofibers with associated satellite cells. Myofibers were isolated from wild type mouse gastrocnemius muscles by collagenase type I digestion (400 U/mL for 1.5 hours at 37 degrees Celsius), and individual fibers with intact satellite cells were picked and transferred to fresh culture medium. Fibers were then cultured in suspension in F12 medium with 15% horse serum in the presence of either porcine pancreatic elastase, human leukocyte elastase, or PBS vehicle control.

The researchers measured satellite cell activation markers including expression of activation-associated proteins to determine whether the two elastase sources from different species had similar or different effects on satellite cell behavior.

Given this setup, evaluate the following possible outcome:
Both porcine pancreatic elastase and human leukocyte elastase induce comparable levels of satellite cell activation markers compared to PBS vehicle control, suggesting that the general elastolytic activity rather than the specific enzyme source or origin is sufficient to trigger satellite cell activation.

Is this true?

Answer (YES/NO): YES